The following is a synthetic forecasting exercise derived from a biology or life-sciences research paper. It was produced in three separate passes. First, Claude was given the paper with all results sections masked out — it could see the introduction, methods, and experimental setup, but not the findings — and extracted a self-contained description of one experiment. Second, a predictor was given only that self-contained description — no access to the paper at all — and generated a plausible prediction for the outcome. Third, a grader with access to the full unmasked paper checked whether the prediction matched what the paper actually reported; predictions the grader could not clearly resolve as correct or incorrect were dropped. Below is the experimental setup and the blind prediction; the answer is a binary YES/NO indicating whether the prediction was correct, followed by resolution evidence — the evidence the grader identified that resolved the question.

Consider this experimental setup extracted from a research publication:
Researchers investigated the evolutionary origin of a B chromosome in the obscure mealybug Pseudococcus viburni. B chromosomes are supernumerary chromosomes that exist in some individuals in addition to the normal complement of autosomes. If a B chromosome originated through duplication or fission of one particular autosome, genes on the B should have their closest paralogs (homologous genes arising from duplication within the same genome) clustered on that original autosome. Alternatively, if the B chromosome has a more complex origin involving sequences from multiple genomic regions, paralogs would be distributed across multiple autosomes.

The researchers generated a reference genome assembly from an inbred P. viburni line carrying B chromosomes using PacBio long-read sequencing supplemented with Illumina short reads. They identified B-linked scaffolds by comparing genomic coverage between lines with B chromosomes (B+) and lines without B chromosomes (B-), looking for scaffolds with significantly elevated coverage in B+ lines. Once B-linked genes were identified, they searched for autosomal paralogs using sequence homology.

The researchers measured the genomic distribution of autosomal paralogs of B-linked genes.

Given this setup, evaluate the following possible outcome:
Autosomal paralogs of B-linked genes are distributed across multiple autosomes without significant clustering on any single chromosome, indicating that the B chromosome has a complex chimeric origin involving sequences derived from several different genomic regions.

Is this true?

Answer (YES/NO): YES